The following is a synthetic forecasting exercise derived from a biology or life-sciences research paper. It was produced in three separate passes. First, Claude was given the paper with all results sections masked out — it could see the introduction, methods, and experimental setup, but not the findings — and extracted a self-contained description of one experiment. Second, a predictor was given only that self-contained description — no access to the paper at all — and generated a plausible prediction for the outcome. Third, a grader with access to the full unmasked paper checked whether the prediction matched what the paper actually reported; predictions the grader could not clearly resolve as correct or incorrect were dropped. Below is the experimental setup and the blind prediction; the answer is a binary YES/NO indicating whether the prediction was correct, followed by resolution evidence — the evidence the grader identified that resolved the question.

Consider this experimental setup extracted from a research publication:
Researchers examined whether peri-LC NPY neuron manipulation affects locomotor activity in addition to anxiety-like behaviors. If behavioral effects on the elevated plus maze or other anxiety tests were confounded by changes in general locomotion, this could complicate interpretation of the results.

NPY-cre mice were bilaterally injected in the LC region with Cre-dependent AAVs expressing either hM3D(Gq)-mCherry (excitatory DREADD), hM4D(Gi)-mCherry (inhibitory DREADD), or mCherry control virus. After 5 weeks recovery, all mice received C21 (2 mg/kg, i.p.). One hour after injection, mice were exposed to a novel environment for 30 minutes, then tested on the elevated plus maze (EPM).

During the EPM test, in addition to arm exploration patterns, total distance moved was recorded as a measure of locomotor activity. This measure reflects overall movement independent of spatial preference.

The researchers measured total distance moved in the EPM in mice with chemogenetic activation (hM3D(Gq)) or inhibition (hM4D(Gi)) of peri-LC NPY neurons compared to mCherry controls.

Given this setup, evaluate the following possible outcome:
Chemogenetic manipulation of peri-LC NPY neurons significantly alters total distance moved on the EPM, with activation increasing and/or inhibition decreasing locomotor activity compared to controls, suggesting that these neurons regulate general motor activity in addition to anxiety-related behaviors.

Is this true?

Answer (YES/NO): NO